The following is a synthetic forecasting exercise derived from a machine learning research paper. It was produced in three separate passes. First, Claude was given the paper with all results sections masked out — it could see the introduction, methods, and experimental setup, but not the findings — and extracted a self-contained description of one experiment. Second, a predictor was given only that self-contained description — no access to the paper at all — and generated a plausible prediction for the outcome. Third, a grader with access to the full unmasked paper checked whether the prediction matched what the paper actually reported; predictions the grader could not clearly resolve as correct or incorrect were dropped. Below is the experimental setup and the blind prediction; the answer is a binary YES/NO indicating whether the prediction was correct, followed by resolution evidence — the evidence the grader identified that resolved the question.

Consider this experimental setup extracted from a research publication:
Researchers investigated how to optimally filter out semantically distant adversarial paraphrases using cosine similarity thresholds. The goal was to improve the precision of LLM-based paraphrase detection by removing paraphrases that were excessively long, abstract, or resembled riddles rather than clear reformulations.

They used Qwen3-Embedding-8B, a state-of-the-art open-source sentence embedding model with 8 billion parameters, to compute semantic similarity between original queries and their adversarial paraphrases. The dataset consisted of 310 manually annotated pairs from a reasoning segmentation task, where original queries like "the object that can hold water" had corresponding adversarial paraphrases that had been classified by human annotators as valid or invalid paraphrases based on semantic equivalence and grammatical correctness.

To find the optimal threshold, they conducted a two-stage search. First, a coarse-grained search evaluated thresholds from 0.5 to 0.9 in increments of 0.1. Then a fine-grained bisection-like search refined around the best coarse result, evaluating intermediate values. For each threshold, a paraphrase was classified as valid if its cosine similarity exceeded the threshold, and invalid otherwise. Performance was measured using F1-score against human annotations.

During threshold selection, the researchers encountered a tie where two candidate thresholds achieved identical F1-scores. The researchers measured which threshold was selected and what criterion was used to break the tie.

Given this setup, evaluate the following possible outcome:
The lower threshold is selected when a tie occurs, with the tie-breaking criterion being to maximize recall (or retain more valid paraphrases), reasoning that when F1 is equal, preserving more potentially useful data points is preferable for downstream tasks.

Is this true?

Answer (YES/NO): NO